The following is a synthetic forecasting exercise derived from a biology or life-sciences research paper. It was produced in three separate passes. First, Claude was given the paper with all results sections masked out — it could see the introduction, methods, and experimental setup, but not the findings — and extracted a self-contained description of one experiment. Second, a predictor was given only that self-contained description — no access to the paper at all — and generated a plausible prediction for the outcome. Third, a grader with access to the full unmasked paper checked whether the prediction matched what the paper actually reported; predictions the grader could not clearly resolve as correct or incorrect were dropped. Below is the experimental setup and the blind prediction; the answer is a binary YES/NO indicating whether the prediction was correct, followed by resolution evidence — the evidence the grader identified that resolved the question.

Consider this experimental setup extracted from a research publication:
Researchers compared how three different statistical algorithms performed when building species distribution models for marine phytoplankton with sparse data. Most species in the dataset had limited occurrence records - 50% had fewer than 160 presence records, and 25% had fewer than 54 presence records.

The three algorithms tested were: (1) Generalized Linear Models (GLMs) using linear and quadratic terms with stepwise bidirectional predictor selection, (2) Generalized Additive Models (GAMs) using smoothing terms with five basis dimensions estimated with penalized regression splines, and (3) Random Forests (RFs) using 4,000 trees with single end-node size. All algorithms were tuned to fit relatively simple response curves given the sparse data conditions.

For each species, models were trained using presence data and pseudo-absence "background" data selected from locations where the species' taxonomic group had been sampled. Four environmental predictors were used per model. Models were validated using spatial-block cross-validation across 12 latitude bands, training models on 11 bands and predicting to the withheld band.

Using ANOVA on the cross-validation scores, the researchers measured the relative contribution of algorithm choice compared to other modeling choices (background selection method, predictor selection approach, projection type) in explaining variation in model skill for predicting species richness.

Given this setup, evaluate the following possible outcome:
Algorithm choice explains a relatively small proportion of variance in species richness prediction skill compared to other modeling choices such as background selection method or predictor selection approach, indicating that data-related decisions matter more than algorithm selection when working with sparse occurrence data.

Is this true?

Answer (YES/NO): NO